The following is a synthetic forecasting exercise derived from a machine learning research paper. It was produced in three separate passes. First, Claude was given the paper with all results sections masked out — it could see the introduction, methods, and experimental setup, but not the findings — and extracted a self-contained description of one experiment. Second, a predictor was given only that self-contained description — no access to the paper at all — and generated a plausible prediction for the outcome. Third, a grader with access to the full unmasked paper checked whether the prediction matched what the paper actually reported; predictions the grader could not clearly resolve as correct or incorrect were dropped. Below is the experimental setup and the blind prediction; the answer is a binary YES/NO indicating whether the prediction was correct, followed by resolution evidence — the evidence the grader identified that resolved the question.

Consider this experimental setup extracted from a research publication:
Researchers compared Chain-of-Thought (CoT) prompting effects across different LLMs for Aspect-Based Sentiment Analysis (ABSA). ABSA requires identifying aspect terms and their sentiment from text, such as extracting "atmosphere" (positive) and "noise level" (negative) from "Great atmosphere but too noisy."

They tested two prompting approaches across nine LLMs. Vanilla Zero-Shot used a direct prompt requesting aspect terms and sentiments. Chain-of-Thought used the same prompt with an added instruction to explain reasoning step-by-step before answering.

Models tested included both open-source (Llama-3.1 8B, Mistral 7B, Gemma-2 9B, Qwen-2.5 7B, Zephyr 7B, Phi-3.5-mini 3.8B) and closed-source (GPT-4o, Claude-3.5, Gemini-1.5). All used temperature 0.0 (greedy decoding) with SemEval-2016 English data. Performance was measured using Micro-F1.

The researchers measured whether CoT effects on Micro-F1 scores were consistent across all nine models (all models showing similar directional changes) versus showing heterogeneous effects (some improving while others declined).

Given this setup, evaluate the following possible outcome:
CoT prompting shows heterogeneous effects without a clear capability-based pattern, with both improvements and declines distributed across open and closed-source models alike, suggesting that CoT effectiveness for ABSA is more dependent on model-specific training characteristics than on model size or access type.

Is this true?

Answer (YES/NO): YES